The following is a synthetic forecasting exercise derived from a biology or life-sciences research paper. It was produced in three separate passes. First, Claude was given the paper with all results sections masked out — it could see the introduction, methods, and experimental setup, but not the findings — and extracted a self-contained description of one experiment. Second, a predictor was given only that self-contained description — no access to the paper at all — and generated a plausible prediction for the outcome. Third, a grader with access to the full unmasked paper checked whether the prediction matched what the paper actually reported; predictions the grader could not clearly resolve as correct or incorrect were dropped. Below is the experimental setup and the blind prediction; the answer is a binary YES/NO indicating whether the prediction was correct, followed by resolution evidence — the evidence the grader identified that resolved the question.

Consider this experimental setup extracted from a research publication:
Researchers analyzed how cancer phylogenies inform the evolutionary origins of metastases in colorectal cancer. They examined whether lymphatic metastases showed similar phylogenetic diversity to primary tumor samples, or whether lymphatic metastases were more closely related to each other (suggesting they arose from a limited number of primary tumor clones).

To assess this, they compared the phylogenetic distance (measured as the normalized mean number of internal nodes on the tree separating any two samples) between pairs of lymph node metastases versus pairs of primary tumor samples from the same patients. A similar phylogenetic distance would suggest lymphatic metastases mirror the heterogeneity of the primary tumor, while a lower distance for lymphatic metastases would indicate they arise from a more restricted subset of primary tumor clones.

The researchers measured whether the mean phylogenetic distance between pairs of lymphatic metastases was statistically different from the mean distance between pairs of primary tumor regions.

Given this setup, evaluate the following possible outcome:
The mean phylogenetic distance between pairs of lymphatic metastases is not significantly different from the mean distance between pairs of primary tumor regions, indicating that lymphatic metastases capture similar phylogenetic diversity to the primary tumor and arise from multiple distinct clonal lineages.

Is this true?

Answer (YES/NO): YES